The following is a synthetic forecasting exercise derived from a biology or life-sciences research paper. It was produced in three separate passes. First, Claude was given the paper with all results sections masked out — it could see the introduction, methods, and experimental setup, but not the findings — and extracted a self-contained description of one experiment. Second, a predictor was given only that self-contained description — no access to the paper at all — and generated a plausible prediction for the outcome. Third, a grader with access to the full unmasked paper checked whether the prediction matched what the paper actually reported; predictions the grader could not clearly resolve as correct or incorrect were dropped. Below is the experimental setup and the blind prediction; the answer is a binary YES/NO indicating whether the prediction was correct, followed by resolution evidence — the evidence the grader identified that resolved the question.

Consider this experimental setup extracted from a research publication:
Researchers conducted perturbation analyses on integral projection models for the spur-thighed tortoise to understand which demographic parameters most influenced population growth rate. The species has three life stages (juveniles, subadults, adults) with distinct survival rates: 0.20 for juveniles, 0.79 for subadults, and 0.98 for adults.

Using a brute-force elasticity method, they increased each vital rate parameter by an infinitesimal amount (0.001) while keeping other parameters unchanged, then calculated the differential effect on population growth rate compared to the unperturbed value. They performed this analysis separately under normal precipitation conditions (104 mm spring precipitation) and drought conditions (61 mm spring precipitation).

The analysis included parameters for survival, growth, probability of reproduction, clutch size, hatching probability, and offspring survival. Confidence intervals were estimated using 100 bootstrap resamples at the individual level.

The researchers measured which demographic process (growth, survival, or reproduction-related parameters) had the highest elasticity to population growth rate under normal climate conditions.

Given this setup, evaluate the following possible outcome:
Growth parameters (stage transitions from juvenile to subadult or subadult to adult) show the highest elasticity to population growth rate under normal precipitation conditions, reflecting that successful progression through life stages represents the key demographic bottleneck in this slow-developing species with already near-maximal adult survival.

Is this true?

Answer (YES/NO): YES